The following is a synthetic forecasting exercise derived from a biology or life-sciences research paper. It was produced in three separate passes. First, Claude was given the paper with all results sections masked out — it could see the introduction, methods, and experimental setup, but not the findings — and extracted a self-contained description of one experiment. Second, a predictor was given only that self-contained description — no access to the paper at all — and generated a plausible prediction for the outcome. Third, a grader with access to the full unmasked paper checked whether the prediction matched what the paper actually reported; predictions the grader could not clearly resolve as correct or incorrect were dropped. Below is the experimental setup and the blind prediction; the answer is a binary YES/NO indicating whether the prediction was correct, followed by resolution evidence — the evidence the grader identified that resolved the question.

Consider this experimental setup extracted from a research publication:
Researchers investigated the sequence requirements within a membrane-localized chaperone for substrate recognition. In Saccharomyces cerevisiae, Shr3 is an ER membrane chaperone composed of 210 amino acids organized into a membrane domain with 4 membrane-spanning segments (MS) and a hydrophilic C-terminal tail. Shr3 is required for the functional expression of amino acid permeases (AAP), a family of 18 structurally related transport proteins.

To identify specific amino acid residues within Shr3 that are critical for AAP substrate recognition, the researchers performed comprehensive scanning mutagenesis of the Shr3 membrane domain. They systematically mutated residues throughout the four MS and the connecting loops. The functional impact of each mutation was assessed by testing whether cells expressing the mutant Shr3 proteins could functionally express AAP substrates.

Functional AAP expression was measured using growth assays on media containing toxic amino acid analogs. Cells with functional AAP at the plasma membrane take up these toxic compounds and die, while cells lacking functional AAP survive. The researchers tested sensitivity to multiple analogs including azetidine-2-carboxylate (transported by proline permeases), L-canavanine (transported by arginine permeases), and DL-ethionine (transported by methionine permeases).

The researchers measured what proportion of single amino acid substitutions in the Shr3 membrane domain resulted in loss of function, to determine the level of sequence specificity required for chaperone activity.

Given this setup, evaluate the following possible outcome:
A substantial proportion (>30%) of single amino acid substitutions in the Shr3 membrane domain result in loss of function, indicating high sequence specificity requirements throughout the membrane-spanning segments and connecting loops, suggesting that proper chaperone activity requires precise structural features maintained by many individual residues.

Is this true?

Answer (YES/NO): NO